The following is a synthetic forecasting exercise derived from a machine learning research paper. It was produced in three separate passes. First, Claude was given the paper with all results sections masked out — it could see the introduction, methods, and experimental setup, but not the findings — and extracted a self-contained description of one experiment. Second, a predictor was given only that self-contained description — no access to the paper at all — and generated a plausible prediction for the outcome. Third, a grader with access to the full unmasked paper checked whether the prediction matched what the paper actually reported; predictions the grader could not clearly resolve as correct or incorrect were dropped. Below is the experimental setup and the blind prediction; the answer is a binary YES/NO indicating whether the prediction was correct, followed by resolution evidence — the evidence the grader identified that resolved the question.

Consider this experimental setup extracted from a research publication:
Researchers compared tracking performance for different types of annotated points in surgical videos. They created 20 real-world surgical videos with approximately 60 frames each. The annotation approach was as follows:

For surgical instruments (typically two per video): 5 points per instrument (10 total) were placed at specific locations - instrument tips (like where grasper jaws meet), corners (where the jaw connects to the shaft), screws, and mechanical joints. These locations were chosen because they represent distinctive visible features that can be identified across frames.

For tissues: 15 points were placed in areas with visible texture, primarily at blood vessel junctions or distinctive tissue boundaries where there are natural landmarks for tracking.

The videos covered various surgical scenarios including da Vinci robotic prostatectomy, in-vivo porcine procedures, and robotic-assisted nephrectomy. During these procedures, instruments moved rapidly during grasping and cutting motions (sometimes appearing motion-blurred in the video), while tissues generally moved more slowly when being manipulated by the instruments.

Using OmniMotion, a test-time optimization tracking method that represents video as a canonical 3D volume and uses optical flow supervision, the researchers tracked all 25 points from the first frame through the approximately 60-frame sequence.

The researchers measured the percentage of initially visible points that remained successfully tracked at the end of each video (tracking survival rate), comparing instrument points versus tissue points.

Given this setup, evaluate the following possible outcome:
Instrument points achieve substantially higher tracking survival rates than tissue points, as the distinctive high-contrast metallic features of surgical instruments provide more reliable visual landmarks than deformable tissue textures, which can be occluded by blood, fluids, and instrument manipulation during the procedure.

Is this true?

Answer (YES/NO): NO